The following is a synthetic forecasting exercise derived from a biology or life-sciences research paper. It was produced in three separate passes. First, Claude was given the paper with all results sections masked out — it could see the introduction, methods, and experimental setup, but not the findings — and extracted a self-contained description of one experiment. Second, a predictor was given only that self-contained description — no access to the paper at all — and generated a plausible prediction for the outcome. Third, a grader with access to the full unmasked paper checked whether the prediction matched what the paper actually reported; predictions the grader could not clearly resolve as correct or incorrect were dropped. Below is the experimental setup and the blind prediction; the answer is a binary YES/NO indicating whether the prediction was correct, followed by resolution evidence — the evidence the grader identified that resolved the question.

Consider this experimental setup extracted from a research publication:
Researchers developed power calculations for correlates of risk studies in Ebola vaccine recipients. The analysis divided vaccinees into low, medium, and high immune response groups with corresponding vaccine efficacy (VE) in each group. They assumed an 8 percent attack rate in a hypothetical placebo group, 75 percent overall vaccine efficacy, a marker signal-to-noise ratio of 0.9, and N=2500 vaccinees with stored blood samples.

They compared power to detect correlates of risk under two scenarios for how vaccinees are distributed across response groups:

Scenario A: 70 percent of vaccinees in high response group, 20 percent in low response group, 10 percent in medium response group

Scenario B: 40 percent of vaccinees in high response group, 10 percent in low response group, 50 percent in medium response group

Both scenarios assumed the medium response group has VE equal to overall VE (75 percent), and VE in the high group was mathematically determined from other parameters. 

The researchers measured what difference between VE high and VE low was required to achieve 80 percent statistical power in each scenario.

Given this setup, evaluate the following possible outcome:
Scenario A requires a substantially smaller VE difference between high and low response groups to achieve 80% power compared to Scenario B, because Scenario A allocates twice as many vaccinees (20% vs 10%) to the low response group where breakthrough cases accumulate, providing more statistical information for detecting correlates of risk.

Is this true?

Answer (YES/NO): NO